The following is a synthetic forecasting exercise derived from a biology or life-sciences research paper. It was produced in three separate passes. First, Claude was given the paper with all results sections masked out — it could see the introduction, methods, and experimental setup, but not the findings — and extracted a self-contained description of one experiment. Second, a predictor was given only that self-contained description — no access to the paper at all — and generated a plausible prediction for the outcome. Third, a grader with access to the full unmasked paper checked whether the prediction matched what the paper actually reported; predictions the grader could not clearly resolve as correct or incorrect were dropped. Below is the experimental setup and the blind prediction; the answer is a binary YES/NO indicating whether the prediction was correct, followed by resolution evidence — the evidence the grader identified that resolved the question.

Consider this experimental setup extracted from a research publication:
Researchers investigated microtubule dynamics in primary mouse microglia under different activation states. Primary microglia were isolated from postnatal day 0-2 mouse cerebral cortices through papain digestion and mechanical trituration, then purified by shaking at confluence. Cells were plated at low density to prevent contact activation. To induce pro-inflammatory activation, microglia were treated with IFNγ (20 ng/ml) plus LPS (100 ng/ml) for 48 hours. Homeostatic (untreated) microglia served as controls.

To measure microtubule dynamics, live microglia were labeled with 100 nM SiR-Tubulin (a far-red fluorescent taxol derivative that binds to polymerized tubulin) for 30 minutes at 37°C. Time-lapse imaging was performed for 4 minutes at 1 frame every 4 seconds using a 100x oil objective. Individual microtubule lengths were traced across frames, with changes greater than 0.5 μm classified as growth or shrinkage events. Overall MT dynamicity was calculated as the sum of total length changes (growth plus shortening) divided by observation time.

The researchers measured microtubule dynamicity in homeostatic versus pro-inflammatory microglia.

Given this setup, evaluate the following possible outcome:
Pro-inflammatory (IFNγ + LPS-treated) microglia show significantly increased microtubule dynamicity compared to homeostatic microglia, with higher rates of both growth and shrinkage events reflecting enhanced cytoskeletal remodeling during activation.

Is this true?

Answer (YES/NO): YES